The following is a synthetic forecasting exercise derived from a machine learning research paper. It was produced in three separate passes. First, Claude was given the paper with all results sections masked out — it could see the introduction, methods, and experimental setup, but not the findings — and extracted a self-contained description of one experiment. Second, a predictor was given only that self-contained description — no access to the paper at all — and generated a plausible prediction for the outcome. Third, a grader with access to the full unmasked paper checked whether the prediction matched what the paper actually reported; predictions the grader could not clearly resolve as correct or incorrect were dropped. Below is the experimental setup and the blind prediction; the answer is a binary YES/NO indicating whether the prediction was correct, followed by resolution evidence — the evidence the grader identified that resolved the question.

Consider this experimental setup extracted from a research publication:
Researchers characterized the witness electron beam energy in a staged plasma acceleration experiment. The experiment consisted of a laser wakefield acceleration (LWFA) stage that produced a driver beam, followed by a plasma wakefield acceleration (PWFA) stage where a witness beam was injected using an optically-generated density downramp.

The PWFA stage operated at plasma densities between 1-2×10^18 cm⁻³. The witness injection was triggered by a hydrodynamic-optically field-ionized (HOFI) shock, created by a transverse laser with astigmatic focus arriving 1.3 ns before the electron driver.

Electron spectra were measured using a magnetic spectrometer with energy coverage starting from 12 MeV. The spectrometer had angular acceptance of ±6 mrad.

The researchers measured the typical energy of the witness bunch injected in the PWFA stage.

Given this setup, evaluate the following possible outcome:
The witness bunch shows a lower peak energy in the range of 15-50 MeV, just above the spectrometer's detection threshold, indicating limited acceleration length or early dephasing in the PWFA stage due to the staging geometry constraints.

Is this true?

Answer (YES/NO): NO